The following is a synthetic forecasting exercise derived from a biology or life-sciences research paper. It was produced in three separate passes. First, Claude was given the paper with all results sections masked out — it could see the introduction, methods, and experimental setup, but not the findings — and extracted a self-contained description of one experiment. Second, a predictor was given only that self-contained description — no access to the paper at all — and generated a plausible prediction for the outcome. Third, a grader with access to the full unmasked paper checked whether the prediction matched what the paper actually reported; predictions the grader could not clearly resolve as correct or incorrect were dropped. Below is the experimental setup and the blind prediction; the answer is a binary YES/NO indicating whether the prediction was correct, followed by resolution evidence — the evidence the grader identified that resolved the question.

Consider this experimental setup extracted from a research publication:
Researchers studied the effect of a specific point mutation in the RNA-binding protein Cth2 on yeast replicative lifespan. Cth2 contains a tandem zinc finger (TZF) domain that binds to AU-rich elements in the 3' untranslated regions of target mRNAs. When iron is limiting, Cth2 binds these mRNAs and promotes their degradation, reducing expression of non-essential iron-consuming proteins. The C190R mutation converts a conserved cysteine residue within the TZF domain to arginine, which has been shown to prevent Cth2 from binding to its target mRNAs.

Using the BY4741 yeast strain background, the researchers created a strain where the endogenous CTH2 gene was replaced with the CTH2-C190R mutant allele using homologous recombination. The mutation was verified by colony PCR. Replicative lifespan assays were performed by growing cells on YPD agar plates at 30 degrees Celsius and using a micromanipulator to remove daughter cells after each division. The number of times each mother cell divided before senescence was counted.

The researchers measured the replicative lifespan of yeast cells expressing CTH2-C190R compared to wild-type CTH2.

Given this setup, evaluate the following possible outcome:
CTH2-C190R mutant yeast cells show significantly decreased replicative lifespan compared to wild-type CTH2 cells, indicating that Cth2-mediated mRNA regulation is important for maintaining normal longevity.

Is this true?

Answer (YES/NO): NO